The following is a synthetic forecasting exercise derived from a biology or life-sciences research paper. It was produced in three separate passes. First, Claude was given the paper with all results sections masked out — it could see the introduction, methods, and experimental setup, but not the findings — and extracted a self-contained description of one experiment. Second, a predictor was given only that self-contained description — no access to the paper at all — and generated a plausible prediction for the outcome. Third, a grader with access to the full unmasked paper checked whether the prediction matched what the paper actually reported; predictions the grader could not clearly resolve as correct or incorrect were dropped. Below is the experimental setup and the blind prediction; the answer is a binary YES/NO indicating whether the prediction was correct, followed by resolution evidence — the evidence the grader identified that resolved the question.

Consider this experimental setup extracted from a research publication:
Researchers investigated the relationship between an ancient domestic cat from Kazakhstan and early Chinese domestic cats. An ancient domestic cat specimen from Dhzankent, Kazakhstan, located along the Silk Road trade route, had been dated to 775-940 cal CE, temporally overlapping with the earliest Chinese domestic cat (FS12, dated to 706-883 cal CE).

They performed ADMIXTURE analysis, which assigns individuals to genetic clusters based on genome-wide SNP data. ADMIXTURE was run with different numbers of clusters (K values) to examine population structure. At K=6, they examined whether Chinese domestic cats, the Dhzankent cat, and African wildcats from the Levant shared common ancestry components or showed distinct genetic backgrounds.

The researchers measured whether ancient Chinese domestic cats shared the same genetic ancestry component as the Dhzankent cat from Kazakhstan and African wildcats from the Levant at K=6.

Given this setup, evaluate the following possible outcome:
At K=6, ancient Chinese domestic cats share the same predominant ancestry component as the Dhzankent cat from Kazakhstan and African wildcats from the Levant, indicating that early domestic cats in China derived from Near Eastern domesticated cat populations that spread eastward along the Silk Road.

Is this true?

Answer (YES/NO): YES